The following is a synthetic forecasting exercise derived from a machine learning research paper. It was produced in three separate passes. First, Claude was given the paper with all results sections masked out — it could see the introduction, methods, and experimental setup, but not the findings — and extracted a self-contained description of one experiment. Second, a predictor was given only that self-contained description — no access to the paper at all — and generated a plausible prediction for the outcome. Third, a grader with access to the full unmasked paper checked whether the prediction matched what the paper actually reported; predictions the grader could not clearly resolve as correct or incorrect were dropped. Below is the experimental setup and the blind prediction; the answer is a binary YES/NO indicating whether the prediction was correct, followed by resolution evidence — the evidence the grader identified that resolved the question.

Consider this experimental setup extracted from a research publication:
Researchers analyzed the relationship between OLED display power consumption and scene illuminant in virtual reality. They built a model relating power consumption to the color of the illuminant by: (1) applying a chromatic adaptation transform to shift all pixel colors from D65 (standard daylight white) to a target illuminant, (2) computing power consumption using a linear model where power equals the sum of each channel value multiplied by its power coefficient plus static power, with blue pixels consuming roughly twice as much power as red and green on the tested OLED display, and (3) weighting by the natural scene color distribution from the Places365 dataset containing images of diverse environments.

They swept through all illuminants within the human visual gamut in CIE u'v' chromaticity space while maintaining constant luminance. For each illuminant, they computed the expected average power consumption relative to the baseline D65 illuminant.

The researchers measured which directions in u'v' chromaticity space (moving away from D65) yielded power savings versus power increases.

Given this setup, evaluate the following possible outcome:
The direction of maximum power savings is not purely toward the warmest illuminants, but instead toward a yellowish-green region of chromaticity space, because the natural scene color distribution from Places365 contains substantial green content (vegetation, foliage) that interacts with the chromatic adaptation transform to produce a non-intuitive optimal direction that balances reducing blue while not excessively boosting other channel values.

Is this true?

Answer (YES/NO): NO